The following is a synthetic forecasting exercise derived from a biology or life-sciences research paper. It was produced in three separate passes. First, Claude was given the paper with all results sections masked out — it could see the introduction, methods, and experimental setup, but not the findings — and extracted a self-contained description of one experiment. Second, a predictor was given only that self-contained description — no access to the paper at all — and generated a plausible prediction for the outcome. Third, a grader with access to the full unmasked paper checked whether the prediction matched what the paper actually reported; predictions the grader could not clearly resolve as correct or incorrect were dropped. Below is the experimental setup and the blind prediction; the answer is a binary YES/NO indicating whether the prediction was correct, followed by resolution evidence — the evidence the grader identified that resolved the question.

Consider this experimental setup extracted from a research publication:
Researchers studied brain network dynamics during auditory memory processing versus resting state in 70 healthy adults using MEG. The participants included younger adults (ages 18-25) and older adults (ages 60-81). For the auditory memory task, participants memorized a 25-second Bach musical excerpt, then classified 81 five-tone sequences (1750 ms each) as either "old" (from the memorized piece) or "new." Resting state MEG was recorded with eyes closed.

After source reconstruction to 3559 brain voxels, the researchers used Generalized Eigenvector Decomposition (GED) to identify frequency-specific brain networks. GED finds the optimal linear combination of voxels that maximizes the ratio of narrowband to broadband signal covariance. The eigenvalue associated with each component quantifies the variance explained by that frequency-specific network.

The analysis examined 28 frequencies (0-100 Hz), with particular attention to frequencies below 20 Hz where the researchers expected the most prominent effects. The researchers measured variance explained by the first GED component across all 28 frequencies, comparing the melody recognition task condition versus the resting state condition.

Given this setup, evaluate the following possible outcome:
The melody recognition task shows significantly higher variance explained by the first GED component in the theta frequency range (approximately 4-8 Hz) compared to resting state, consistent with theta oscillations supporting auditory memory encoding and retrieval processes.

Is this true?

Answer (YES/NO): NO